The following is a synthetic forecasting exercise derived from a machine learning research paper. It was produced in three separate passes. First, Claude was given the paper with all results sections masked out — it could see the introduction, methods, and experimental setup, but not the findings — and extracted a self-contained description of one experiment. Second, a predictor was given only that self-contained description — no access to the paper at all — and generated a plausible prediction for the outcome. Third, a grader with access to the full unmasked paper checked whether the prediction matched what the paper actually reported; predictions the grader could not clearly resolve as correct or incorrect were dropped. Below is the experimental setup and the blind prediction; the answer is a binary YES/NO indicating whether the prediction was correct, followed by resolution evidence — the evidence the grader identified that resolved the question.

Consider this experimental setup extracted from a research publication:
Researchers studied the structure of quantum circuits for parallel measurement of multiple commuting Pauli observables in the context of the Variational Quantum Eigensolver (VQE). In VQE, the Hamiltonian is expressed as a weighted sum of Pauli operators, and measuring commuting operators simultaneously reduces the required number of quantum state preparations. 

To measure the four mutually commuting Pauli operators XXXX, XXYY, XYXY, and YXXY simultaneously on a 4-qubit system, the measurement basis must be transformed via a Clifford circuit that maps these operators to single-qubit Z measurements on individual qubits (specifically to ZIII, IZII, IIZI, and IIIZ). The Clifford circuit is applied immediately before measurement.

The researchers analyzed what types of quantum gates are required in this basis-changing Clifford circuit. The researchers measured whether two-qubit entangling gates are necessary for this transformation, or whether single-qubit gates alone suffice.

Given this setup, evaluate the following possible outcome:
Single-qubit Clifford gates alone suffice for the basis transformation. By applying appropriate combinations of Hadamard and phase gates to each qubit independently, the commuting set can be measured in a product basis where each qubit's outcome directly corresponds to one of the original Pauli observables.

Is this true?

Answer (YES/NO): NO